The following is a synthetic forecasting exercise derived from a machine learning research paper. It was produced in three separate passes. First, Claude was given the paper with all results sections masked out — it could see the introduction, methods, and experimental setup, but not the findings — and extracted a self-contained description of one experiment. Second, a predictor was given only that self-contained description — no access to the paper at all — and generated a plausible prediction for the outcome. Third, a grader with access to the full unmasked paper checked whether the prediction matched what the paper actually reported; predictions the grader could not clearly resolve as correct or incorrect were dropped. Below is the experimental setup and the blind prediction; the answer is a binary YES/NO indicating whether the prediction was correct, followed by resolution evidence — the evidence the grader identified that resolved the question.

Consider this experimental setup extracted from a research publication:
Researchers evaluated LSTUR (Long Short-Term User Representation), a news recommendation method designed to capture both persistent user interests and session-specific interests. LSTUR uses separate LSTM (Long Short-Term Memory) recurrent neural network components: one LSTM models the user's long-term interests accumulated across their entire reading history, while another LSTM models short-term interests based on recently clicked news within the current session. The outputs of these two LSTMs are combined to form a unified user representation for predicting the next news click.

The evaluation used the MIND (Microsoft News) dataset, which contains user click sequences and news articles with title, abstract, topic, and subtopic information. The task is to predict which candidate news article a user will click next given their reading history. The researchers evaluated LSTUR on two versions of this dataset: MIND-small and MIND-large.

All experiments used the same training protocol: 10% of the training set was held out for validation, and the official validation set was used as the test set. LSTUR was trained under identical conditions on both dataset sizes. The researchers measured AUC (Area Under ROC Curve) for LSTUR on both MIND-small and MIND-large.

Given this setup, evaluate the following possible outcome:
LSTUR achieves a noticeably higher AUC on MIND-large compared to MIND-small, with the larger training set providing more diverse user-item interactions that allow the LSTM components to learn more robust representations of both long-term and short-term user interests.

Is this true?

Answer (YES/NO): NO